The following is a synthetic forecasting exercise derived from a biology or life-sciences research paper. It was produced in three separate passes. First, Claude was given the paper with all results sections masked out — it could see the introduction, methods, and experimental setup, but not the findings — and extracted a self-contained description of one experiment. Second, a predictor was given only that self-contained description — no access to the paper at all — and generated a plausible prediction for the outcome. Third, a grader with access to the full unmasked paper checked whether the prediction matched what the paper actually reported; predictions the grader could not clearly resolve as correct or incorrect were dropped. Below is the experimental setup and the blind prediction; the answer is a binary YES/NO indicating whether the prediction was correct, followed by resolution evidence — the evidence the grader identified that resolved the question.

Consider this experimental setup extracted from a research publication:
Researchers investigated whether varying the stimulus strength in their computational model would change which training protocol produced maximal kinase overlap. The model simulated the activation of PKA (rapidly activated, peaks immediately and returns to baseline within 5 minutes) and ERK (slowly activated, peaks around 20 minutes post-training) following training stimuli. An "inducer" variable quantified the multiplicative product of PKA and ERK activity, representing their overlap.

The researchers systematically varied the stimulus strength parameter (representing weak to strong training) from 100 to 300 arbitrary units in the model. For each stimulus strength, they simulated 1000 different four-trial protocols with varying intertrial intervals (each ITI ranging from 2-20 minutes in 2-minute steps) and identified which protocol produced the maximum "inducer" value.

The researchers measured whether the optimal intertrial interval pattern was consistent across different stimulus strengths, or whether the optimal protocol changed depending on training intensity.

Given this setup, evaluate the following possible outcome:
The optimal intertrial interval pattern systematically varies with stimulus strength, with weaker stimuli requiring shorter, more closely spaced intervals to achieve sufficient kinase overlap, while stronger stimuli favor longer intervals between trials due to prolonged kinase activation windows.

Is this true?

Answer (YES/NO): NO